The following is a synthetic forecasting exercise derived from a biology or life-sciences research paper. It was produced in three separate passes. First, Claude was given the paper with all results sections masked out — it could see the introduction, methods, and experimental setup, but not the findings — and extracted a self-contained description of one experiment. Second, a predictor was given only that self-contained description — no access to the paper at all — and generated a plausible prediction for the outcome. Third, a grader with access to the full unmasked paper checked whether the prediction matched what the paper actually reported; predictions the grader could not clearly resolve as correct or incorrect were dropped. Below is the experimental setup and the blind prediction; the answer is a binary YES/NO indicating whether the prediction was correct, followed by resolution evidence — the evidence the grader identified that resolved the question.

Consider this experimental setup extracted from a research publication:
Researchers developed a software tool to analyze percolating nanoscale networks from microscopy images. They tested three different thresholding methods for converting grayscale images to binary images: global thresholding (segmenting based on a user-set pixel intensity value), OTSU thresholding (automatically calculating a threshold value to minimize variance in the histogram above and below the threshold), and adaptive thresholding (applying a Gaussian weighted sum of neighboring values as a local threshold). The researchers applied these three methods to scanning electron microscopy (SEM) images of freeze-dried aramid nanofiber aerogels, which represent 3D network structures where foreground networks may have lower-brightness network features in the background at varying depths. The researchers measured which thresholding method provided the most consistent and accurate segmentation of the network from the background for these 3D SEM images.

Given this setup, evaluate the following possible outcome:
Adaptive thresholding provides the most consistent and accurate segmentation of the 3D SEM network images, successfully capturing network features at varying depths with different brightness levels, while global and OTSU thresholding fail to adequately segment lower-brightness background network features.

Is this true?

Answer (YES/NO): NO